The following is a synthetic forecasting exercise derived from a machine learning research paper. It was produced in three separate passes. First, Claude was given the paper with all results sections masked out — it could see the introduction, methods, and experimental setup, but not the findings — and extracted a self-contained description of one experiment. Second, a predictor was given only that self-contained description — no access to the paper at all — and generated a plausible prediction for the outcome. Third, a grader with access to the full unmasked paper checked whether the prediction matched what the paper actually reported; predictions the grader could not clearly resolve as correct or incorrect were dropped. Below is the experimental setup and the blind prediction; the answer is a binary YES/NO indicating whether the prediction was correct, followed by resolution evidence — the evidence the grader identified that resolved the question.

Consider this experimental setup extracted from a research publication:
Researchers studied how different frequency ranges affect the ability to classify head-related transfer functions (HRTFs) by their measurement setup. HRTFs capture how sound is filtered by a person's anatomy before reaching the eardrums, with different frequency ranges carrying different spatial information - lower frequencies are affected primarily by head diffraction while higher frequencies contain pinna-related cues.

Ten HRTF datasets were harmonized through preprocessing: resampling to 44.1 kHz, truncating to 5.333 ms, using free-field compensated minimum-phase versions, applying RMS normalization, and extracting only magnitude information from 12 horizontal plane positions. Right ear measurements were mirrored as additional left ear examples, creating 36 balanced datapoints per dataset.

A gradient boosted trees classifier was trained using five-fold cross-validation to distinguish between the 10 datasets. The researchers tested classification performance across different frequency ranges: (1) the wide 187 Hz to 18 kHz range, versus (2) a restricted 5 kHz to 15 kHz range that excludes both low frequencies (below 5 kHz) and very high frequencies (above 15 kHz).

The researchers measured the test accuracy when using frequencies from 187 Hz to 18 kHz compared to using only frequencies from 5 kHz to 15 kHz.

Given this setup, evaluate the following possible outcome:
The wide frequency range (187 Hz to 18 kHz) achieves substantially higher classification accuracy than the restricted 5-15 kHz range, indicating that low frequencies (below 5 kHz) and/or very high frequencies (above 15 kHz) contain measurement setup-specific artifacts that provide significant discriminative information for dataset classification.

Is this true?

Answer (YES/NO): YES